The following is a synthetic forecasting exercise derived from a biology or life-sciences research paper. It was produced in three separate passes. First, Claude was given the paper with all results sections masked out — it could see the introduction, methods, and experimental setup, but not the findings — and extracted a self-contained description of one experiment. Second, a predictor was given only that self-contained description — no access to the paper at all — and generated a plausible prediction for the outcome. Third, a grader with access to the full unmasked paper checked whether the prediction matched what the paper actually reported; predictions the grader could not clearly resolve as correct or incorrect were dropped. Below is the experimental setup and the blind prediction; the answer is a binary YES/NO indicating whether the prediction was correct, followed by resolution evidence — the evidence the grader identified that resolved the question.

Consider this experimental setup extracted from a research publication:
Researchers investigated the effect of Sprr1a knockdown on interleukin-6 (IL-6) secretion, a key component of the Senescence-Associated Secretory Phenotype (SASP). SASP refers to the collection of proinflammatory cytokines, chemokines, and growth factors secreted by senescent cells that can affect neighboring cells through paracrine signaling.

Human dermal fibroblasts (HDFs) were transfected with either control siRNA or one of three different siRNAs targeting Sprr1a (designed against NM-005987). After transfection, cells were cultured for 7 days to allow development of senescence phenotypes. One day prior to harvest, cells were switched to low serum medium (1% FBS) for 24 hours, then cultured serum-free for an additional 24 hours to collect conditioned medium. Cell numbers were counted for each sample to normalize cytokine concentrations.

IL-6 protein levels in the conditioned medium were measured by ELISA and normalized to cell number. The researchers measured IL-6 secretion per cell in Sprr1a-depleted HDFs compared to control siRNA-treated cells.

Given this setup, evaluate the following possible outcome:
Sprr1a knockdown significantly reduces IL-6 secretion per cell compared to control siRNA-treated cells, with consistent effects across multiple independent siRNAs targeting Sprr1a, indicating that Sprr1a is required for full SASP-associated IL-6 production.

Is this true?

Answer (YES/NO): NO